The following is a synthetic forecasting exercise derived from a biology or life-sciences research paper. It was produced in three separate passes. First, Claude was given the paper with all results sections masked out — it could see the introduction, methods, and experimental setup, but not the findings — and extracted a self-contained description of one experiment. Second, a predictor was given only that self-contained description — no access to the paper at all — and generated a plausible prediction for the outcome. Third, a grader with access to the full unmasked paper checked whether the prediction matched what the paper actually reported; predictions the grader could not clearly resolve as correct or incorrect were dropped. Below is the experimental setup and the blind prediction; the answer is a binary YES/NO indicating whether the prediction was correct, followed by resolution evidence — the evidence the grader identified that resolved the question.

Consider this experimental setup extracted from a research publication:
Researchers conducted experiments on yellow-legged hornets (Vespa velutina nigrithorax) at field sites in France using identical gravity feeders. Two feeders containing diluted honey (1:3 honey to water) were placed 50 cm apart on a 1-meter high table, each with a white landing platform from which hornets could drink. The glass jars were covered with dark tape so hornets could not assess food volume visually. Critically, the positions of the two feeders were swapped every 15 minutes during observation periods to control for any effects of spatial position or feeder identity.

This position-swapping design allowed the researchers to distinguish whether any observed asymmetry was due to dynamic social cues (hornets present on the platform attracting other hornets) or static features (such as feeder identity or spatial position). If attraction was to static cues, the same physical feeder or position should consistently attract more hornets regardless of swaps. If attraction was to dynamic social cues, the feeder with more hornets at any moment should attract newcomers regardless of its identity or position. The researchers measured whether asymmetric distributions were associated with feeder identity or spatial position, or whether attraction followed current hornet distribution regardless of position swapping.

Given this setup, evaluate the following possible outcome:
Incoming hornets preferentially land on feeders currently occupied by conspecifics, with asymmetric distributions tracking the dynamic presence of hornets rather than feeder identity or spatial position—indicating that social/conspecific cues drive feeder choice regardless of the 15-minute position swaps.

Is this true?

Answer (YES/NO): YES